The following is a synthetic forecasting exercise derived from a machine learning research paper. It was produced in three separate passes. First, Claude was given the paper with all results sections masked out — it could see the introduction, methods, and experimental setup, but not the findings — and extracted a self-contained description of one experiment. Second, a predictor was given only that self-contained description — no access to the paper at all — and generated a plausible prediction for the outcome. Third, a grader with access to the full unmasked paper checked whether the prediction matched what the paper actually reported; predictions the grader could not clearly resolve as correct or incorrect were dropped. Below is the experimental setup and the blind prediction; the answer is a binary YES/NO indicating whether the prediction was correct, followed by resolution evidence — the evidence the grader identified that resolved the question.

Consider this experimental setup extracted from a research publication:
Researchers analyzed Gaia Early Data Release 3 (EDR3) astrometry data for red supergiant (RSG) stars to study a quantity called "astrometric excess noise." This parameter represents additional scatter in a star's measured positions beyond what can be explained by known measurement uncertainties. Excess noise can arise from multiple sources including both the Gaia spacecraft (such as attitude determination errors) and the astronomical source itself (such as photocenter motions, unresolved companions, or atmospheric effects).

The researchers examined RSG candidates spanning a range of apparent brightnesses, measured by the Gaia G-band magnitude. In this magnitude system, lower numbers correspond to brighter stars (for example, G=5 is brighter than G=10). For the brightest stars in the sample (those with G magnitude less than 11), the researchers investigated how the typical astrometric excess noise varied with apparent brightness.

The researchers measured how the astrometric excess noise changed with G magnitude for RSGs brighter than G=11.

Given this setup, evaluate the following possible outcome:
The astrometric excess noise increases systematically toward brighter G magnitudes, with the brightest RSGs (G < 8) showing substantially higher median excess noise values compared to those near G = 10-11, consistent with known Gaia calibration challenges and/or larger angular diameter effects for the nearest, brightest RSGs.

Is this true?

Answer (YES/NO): YES